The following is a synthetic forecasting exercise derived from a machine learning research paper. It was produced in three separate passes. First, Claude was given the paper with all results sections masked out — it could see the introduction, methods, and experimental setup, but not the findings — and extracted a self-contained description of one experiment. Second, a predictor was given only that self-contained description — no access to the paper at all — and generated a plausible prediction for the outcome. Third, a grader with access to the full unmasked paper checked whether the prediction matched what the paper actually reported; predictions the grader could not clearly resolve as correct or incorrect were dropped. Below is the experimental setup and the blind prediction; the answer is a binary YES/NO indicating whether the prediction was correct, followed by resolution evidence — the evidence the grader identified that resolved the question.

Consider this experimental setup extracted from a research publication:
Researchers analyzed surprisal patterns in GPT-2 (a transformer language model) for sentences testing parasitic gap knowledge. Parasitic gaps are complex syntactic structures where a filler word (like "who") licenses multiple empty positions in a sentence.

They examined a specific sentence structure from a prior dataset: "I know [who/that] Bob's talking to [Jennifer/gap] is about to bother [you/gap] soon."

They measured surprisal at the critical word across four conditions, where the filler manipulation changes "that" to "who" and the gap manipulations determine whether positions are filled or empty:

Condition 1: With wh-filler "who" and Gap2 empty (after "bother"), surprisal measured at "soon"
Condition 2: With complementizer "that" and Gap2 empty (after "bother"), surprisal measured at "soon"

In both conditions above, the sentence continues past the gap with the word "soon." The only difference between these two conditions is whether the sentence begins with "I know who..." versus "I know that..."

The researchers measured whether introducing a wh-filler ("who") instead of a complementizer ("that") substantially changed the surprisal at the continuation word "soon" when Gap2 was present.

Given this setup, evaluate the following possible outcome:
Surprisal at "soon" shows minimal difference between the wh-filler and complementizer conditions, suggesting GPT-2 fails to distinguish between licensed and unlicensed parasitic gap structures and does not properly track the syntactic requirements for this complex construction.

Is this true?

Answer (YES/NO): YES